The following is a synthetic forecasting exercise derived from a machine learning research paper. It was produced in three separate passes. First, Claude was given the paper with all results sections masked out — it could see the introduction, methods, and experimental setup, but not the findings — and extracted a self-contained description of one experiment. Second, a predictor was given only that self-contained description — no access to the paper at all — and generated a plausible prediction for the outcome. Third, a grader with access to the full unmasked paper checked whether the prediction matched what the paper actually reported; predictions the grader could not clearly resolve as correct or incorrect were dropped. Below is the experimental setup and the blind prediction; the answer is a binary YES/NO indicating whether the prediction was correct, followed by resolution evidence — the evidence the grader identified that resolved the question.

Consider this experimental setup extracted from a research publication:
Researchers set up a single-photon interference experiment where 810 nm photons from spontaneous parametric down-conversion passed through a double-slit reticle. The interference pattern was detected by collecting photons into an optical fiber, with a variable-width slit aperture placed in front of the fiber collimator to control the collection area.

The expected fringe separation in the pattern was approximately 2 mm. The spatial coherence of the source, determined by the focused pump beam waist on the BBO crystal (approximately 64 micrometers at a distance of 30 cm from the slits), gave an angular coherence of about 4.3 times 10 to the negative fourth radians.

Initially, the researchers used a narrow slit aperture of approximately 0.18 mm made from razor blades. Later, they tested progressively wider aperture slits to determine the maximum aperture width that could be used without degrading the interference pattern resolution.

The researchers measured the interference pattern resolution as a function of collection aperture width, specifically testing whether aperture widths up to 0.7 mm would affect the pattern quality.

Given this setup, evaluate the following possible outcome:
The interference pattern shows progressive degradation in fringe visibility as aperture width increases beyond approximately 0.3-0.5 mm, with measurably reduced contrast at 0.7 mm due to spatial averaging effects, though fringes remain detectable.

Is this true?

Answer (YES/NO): NO